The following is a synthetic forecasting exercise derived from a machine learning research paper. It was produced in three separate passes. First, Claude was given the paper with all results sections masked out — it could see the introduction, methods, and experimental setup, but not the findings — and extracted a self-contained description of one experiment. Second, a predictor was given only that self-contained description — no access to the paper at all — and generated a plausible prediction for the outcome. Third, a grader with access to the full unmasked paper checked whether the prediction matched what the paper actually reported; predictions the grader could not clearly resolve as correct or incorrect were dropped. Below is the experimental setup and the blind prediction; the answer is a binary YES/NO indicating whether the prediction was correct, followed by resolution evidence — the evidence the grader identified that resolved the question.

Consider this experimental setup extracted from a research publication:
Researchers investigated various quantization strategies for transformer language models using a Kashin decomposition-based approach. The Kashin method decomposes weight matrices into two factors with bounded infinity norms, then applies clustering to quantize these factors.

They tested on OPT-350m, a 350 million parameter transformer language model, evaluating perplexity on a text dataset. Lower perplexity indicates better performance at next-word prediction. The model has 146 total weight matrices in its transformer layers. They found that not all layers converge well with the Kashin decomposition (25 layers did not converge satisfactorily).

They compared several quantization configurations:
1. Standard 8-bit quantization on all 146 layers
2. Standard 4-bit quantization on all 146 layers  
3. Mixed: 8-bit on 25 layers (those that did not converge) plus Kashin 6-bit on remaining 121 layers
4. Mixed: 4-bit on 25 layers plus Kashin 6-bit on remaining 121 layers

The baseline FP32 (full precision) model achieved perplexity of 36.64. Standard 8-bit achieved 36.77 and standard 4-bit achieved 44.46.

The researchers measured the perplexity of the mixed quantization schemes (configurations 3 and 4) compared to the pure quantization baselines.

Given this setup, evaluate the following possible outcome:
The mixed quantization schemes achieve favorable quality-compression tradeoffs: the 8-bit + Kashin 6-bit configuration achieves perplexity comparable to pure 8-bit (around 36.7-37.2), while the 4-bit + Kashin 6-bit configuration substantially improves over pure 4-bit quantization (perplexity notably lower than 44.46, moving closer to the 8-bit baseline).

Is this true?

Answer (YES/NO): NO